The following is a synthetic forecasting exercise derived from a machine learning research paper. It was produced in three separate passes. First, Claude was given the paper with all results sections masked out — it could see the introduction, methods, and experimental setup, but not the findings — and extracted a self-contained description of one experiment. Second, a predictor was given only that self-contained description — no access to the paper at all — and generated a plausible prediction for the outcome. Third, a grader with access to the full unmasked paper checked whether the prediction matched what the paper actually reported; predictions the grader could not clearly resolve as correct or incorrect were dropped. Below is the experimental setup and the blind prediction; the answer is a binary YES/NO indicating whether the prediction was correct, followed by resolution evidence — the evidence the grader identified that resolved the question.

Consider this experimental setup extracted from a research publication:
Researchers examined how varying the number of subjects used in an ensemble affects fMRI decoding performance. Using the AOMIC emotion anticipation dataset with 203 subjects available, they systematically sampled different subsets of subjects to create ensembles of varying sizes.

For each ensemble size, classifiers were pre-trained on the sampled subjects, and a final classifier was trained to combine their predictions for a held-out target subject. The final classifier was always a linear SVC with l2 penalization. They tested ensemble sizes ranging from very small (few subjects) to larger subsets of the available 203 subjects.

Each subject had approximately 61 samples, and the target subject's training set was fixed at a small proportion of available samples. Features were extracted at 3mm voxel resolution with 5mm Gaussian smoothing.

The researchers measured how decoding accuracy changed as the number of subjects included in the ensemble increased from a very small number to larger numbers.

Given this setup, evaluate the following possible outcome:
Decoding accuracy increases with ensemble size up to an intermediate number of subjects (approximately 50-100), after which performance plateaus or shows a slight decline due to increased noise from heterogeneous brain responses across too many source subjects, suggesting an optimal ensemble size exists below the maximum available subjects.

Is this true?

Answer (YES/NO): NO